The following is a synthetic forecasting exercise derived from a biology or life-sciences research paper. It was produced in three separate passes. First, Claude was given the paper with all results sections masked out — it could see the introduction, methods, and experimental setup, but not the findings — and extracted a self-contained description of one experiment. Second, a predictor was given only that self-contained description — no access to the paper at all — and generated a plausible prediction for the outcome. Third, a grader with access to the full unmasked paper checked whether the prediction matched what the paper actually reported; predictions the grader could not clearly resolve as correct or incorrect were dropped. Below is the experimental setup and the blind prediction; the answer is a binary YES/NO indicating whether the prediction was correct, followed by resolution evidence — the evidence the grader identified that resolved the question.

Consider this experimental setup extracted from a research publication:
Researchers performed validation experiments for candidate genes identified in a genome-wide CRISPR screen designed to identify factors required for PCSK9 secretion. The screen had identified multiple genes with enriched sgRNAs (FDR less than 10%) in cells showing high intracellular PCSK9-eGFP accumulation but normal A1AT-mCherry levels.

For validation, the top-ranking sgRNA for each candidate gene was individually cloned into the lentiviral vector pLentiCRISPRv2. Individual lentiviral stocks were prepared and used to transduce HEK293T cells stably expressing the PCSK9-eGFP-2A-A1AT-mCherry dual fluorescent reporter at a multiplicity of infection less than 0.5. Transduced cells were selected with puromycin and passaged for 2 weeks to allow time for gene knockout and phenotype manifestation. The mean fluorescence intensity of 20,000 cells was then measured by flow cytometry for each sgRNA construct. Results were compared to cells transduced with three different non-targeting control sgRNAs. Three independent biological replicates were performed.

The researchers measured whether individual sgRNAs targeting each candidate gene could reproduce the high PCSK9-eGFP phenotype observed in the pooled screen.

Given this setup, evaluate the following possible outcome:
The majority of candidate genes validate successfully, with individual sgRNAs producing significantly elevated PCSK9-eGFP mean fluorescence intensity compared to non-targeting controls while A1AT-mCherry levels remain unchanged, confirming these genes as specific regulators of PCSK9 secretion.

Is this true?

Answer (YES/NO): NO